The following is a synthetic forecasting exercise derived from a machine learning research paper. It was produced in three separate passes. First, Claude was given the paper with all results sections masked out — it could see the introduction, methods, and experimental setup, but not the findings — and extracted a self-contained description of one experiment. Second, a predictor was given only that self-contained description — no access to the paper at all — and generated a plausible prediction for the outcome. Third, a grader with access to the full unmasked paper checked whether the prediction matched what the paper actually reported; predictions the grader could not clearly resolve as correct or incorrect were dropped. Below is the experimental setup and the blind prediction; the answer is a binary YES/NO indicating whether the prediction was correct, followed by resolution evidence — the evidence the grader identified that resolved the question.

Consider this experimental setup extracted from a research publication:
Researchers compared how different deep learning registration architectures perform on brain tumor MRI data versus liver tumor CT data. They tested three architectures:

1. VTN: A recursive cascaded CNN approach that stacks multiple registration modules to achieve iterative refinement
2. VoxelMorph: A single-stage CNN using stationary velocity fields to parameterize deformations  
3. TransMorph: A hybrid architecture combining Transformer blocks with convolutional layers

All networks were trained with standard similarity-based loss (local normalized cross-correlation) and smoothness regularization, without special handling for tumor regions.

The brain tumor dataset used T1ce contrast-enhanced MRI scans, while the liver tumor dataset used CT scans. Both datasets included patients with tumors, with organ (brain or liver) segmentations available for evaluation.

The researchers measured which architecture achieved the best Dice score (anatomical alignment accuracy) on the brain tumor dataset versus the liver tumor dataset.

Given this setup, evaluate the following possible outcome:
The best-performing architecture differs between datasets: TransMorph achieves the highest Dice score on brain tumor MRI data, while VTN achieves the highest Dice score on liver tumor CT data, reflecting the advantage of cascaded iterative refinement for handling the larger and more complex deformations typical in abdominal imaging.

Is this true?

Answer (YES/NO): NO